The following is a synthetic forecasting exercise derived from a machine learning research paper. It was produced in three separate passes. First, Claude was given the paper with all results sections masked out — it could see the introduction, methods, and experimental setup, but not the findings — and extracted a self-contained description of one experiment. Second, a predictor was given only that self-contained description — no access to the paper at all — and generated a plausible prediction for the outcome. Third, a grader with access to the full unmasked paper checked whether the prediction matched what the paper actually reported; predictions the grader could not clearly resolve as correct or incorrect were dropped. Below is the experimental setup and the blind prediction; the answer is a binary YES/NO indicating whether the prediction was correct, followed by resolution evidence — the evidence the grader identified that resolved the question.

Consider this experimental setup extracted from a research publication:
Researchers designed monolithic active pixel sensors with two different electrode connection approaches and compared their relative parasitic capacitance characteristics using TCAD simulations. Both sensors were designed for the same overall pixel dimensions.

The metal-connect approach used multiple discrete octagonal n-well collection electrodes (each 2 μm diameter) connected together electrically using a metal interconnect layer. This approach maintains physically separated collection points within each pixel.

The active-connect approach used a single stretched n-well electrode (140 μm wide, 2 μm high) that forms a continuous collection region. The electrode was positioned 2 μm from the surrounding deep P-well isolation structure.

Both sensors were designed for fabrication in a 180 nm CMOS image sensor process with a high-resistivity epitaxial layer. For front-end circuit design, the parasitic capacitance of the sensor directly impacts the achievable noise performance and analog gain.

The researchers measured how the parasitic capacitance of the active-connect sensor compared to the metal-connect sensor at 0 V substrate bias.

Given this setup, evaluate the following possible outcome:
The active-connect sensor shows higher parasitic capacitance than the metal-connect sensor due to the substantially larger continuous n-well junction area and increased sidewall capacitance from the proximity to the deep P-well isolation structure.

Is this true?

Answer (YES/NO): YES